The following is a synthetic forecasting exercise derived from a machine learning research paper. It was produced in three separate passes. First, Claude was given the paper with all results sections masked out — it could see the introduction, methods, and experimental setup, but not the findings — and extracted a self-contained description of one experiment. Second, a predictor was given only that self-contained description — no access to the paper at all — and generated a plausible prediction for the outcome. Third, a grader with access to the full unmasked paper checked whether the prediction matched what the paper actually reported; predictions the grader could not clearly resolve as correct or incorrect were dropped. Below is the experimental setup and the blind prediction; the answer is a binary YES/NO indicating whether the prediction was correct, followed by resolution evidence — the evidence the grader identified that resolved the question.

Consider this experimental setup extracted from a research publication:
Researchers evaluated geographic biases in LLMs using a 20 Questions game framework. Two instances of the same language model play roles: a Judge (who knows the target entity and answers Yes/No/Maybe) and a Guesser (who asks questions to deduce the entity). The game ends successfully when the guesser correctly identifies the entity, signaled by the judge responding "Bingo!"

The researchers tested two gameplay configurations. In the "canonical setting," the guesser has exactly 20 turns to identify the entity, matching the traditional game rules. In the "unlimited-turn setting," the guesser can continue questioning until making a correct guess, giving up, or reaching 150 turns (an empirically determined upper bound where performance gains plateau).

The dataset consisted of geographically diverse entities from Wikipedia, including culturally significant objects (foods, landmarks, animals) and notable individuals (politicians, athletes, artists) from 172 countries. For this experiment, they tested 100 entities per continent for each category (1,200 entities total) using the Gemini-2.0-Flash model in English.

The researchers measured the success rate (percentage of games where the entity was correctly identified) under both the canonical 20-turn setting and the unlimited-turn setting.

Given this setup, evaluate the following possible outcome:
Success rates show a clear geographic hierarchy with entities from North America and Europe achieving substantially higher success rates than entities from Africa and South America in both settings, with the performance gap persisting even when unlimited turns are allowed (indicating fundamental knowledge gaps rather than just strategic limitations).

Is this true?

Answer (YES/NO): NO